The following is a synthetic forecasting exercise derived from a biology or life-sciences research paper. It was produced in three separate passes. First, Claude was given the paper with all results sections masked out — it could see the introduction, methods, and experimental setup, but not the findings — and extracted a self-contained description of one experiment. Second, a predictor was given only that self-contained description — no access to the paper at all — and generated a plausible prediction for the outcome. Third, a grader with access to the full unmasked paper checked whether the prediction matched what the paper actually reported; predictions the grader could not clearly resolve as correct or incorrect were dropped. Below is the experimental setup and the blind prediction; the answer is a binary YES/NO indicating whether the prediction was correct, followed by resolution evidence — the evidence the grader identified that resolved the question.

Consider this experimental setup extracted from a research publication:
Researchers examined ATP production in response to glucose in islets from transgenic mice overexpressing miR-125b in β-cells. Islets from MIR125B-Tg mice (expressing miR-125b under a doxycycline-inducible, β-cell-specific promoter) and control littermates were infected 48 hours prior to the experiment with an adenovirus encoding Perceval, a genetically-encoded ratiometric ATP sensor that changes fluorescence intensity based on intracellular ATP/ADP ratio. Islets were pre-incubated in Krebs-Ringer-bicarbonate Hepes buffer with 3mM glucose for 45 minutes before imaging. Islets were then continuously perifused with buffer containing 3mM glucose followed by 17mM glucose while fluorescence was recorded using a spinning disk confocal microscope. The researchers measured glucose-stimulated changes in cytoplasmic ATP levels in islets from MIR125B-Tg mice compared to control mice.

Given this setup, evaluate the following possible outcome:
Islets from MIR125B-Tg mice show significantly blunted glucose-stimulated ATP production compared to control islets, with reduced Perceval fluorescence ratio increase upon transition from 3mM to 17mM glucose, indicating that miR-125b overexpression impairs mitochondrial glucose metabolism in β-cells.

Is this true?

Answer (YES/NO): NO